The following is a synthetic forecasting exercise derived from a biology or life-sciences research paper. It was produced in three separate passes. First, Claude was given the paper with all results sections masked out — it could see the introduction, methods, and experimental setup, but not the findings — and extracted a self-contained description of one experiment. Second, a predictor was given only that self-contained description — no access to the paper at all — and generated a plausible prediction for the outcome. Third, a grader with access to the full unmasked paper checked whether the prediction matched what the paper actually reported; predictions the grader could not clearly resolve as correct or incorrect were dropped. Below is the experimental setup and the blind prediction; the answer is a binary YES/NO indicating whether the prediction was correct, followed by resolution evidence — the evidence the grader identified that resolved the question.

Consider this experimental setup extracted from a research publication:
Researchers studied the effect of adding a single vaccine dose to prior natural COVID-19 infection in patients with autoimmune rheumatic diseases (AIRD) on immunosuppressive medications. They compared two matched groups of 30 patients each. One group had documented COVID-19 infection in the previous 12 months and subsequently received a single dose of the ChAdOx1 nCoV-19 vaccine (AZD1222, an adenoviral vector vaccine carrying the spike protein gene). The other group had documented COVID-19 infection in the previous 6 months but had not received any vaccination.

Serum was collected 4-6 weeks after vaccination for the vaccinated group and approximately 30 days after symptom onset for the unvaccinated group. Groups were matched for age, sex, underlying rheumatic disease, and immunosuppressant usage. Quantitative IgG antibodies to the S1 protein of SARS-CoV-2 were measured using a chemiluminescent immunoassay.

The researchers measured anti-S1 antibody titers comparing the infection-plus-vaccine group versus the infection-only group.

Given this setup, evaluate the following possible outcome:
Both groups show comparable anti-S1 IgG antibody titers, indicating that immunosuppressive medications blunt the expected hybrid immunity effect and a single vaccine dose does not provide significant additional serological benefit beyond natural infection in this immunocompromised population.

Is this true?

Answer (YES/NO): NO